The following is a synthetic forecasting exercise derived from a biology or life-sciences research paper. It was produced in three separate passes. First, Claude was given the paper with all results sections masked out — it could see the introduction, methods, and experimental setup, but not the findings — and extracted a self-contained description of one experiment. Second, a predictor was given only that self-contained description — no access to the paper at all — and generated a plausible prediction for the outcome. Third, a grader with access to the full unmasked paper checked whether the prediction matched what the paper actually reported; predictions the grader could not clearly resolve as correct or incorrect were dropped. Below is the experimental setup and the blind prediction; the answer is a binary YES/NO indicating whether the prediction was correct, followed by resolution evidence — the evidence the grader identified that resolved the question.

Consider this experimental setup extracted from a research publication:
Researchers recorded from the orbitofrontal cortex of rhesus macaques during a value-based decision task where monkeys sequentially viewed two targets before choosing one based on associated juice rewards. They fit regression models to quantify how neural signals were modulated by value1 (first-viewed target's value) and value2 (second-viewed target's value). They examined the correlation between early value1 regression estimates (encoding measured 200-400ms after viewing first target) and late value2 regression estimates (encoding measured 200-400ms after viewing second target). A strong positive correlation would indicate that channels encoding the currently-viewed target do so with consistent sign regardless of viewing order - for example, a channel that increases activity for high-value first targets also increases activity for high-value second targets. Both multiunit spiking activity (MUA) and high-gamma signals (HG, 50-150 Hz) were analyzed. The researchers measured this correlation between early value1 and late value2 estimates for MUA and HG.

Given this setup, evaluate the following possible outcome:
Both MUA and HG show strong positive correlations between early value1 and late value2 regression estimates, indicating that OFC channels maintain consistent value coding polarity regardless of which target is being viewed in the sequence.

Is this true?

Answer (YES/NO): YES